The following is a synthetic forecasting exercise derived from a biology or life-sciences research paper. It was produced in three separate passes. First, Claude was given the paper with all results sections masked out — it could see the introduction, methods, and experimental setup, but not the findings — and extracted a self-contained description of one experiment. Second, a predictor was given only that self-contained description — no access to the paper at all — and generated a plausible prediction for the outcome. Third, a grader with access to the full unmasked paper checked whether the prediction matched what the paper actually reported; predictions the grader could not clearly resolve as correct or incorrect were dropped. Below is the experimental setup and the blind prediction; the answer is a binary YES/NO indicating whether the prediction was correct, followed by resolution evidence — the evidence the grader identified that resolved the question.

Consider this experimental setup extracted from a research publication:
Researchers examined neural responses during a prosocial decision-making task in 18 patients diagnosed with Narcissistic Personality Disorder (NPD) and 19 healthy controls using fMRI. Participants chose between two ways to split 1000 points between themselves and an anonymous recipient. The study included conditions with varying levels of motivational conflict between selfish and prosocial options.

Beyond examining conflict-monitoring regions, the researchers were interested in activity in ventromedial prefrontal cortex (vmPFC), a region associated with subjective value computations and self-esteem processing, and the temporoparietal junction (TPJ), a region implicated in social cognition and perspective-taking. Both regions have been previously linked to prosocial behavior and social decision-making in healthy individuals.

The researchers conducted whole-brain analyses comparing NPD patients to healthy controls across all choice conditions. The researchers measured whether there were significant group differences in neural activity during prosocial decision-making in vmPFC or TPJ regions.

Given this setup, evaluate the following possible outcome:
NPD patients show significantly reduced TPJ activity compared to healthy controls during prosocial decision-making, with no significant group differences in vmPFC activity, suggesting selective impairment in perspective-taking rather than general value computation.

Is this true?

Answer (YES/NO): NO